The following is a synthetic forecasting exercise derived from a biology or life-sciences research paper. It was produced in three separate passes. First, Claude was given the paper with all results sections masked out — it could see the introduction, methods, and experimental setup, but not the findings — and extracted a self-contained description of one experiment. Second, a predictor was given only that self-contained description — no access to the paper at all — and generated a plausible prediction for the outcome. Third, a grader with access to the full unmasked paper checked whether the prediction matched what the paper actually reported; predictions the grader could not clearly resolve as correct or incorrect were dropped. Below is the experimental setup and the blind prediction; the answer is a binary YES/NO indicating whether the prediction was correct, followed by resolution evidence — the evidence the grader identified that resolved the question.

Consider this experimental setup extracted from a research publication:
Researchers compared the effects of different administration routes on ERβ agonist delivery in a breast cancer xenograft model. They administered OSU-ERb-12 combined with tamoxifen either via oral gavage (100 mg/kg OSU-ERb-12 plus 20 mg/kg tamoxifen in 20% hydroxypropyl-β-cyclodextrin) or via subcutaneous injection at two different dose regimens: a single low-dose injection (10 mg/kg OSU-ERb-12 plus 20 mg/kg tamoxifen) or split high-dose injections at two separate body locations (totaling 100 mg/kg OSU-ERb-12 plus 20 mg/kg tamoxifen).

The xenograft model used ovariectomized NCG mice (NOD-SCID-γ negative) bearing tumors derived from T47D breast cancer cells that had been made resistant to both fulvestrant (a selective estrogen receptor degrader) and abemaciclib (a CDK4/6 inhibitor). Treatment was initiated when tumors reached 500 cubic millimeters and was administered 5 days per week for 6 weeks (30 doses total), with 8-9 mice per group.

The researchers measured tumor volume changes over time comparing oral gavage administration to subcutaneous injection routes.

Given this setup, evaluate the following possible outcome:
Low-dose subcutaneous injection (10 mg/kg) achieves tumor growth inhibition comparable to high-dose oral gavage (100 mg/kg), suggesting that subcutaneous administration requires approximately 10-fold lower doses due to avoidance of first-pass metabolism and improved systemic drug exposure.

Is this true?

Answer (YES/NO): NO